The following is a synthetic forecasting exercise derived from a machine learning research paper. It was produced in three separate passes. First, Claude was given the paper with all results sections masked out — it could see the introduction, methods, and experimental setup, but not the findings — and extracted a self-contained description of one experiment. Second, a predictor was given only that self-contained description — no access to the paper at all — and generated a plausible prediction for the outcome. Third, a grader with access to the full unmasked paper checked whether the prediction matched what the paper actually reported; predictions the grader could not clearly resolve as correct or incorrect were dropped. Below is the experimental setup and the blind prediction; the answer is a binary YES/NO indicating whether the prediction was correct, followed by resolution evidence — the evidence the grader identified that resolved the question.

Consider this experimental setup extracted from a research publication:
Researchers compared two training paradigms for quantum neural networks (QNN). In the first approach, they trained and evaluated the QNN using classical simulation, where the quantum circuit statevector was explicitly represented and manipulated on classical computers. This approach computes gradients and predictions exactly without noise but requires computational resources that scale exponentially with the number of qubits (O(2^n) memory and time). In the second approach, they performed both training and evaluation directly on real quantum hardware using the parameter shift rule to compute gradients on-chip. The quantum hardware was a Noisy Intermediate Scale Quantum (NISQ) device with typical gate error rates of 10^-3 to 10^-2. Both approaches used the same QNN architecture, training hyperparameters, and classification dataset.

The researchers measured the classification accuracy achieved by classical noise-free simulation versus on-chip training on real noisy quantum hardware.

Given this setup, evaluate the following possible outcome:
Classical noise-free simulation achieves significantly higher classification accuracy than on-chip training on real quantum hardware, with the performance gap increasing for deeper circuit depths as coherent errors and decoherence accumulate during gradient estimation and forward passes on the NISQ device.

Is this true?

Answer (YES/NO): NO